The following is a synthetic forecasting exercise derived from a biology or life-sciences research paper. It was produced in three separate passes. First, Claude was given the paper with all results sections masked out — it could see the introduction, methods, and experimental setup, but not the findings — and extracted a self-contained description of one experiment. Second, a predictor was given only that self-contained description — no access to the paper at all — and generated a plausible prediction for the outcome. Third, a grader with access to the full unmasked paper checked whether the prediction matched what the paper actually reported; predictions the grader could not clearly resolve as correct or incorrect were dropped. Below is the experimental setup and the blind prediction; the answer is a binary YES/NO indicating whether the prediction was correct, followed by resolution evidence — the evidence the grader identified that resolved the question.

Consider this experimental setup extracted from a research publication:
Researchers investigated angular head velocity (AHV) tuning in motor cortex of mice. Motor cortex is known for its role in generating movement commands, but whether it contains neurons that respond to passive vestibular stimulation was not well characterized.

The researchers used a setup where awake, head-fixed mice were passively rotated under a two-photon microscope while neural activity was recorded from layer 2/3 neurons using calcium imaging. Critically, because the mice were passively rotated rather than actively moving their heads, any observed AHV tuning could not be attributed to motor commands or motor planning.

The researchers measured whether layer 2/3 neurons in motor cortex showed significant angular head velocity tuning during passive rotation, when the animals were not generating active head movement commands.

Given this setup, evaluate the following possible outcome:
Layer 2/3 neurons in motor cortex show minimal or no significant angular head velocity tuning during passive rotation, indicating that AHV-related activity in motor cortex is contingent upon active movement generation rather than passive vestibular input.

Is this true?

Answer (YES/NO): NO